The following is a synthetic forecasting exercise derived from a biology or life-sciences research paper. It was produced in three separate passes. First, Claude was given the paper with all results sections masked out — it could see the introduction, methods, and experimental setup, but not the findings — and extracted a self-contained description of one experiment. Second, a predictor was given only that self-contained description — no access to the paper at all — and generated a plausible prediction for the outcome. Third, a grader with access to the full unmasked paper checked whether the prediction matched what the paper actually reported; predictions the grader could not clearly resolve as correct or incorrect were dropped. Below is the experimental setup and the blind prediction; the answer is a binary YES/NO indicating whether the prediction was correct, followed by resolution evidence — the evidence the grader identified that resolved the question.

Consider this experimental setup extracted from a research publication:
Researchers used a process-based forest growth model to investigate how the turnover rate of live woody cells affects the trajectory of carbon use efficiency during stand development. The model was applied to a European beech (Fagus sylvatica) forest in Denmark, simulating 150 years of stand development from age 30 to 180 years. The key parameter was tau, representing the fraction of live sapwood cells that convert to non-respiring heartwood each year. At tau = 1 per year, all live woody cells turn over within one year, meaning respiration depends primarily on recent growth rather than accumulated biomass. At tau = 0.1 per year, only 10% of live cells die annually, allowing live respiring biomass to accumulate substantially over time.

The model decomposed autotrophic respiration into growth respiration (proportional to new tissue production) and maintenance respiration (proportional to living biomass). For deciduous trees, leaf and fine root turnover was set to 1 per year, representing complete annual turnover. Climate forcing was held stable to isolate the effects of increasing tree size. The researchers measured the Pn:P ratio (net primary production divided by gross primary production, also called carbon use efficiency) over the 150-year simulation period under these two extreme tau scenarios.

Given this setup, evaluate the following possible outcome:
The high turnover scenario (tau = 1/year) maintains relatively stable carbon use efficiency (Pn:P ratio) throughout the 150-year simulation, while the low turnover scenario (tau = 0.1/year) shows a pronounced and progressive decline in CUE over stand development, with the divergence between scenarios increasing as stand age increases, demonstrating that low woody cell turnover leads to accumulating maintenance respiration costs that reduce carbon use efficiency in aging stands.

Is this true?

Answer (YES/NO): YES